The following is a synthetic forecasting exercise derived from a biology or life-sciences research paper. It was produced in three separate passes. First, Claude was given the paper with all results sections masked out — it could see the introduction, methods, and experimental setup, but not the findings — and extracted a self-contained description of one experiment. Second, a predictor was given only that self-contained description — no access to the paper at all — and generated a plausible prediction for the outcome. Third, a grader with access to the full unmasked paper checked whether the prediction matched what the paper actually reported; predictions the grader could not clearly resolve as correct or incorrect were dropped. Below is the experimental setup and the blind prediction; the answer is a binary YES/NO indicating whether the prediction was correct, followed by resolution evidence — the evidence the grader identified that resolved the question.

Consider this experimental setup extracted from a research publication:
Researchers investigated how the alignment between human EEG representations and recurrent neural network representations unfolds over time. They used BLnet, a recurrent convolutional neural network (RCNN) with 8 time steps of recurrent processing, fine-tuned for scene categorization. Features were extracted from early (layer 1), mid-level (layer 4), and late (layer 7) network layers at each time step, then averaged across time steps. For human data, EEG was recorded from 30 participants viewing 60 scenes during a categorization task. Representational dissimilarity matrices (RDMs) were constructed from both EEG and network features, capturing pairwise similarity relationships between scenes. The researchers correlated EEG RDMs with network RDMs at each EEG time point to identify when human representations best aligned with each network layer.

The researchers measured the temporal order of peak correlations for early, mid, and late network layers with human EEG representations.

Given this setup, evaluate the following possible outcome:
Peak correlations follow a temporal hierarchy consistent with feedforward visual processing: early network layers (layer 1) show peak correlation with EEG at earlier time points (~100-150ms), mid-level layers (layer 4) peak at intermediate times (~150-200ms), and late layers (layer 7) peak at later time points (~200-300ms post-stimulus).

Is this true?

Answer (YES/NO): NO